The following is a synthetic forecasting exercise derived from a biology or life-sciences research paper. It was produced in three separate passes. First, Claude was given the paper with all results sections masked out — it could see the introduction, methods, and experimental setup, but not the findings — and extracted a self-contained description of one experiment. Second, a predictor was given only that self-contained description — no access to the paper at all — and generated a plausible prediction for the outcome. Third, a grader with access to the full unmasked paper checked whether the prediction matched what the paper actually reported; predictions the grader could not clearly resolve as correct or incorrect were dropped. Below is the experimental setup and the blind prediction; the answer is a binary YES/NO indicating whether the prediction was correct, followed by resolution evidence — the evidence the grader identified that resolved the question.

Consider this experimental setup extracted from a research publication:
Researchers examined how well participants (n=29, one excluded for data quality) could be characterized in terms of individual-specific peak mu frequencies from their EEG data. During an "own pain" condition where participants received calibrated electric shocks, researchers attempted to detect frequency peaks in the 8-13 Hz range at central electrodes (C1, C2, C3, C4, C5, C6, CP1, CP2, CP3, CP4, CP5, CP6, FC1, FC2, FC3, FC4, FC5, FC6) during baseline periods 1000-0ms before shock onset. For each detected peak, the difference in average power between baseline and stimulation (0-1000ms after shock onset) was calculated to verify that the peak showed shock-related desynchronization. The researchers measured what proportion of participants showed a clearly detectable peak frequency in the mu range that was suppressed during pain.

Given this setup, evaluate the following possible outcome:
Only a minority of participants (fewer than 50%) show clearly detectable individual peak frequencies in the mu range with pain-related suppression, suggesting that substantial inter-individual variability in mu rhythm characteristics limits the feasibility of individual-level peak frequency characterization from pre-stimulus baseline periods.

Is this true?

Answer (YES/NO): NO